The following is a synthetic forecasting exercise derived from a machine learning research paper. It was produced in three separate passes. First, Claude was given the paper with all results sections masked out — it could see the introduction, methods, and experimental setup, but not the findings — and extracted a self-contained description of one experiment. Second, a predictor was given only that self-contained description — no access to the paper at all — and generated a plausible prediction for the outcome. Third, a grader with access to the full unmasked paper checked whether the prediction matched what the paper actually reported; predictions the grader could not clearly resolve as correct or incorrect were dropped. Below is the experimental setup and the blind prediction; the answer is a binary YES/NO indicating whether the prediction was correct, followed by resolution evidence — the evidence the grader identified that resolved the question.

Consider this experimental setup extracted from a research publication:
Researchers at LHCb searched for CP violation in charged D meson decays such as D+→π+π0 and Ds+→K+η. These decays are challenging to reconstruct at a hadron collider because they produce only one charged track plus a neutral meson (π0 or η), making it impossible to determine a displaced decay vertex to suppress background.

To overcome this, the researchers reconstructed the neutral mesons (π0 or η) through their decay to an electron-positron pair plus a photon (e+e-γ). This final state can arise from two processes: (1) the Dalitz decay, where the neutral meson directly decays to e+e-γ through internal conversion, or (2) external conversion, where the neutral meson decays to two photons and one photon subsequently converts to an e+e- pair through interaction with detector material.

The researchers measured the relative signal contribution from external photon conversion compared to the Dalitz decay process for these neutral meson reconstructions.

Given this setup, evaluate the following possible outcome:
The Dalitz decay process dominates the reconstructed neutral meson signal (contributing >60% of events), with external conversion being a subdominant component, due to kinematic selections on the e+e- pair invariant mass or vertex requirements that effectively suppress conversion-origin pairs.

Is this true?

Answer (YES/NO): NO